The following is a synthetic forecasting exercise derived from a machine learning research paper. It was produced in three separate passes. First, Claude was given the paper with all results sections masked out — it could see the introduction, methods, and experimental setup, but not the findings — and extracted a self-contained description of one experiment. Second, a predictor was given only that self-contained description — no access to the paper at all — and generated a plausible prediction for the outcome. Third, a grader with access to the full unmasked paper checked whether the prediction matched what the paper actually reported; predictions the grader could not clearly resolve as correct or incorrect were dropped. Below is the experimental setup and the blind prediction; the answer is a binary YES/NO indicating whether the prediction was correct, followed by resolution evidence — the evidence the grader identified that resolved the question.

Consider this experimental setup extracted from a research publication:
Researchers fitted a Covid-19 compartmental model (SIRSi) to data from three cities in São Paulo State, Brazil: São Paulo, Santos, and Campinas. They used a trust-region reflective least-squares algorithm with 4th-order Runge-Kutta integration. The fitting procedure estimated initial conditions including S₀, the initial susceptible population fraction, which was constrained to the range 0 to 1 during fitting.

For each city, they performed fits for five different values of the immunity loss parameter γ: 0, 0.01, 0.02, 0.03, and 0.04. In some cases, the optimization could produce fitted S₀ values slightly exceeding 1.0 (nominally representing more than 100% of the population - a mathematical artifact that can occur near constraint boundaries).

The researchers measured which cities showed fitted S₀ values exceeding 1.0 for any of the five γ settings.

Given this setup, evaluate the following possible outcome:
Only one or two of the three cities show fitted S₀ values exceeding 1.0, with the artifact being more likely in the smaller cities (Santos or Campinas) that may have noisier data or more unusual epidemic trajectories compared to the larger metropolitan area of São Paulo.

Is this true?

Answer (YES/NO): YES